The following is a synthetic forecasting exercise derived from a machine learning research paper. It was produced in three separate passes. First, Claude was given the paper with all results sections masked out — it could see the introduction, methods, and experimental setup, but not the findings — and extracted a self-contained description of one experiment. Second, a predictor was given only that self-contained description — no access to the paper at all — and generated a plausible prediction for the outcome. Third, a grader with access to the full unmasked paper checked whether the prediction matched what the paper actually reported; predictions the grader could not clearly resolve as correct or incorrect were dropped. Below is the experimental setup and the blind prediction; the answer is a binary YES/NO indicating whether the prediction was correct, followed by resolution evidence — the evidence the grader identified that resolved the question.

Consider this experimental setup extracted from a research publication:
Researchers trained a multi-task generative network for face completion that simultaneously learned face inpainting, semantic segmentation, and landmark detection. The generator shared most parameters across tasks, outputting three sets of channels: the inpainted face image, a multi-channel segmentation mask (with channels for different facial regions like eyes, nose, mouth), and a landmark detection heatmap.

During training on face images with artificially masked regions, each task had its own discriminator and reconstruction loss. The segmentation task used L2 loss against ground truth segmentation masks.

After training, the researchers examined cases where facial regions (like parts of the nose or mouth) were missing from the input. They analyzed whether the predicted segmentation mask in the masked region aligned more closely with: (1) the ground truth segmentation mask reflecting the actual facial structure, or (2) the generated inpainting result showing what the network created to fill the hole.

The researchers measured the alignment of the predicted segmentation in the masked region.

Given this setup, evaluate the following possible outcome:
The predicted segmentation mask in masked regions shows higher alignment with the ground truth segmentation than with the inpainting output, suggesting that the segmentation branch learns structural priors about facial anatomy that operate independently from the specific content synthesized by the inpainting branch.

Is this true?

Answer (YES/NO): NO